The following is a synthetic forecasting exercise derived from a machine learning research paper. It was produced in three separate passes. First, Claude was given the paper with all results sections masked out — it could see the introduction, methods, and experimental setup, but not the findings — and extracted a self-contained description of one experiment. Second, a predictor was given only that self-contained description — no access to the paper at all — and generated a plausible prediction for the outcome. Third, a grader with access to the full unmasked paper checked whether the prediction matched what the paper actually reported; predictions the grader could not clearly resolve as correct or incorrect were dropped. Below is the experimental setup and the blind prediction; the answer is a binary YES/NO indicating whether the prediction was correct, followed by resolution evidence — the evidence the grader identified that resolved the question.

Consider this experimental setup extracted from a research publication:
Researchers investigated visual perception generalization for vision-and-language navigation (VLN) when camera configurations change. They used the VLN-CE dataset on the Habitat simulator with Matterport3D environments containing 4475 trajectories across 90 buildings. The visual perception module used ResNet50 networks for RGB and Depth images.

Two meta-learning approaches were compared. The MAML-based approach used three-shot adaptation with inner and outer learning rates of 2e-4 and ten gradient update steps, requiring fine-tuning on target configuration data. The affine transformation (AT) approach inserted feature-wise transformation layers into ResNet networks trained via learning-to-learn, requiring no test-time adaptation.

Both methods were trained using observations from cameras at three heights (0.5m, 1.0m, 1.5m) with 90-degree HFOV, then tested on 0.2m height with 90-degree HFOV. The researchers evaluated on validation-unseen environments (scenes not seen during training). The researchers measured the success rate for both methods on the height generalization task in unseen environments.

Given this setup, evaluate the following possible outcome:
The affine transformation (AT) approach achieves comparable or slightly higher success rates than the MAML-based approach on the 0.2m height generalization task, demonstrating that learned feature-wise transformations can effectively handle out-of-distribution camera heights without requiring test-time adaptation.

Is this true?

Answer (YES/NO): YES